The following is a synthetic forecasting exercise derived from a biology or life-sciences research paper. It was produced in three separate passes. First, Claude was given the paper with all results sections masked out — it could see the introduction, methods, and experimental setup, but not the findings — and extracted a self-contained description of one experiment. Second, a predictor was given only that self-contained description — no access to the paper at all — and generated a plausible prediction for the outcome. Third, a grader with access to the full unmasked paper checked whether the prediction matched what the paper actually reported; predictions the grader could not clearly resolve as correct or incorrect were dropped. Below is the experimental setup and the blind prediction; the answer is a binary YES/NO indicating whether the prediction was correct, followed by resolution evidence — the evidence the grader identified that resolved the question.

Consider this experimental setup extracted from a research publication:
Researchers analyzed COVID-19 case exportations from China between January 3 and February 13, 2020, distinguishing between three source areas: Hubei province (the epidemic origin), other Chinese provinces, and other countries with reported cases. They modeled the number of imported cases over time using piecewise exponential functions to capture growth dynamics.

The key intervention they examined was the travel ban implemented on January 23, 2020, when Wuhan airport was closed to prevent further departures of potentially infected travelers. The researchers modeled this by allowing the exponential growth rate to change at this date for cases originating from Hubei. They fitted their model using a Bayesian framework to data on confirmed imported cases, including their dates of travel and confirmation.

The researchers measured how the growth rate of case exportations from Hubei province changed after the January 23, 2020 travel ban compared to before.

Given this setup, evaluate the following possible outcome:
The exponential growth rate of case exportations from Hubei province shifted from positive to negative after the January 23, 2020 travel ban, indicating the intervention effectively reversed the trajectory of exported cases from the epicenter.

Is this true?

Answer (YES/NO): YES